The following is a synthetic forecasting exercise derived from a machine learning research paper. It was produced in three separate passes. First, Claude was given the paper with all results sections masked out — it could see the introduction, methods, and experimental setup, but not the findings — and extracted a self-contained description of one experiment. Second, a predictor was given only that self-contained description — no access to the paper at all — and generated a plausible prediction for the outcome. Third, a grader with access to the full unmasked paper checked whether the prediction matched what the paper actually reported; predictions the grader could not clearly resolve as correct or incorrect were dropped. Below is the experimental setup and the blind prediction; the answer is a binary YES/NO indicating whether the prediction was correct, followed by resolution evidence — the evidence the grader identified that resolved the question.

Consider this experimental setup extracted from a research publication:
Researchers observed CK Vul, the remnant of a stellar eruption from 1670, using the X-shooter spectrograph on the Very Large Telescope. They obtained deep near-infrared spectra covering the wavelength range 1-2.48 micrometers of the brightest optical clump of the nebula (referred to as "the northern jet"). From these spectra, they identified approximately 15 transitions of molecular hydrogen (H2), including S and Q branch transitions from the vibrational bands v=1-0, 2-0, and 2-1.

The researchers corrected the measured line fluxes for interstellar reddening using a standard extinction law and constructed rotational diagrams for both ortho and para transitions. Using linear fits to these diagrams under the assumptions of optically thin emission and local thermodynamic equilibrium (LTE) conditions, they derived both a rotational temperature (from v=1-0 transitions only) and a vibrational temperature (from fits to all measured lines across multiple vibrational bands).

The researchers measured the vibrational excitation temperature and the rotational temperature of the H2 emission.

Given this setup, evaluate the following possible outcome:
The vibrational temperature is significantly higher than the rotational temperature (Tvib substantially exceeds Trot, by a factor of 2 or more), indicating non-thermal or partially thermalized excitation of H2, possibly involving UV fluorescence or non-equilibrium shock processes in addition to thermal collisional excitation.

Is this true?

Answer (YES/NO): NO